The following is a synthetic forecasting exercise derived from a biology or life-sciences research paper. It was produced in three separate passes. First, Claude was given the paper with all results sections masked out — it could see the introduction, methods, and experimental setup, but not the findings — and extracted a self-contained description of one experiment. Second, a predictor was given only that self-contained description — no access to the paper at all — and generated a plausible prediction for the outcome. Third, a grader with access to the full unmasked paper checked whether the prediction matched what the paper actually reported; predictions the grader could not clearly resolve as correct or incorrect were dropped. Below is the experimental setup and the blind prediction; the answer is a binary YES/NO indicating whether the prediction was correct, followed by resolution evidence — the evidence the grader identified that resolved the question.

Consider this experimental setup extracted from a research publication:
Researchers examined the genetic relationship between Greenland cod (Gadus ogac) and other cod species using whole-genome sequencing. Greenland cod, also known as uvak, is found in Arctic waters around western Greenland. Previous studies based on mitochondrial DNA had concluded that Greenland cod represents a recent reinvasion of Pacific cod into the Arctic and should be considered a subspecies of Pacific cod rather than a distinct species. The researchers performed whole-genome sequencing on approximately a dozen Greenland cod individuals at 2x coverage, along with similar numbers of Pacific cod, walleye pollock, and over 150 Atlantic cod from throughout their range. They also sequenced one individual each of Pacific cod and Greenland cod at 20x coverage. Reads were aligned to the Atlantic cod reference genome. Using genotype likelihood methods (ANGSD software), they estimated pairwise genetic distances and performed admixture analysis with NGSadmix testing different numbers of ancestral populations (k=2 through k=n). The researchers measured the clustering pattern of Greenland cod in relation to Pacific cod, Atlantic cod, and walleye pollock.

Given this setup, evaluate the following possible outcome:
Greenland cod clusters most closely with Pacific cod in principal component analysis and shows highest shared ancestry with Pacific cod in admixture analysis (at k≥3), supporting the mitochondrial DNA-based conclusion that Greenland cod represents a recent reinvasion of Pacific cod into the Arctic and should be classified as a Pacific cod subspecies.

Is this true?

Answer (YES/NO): NO